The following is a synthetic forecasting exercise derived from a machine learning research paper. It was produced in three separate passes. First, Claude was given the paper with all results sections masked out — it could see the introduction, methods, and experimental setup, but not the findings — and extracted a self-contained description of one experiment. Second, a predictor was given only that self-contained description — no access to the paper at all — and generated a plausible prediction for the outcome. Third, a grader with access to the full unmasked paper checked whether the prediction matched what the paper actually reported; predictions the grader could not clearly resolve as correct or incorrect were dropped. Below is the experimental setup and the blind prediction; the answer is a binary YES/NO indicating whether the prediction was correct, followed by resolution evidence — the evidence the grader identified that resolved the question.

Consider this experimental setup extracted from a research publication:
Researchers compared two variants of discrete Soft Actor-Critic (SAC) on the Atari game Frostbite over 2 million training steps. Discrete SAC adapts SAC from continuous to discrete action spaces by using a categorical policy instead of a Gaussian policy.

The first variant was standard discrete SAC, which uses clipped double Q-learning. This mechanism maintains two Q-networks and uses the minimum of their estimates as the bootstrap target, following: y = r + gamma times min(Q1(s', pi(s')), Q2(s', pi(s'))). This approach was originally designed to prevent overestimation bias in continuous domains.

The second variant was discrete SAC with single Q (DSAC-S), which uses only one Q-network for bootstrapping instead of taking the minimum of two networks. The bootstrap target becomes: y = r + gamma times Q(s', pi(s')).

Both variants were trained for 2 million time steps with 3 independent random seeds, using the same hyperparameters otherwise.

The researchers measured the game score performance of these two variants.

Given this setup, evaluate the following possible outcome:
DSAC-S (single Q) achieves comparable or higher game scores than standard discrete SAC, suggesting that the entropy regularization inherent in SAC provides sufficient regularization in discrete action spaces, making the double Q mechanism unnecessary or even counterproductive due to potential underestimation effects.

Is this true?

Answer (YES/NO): YES